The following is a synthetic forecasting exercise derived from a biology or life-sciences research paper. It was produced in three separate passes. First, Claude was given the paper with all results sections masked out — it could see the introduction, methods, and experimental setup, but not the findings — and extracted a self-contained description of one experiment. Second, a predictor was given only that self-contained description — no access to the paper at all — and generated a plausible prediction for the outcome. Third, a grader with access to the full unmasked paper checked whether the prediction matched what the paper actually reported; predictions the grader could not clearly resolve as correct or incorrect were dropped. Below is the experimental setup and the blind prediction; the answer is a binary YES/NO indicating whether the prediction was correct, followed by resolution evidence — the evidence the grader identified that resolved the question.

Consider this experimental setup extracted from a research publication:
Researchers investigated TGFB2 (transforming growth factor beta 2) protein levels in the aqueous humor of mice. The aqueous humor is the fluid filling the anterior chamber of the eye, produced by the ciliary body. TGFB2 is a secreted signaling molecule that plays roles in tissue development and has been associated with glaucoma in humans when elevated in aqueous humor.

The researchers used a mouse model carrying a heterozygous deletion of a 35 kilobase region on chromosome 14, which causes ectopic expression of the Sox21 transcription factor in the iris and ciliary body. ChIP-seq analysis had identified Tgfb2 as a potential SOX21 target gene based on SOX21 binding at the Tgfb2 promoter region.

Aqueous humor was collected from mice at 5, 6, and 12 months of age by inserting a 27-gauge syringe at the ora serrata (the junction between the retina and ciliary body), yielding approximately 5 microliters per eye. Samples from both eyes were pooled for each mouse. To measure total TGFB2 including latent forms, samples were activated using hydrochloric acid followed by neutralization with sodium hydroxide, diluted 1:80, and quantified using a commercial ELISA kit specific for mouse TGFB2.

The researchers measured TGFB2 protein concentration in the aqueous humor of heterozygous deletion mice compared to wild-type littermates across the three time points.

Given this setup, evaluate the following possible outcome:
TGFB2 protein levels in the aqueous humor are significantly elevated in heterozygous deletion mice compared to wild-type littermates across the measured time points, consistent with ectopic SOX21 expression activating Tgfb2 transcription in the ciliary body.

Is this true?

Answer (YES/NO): NO